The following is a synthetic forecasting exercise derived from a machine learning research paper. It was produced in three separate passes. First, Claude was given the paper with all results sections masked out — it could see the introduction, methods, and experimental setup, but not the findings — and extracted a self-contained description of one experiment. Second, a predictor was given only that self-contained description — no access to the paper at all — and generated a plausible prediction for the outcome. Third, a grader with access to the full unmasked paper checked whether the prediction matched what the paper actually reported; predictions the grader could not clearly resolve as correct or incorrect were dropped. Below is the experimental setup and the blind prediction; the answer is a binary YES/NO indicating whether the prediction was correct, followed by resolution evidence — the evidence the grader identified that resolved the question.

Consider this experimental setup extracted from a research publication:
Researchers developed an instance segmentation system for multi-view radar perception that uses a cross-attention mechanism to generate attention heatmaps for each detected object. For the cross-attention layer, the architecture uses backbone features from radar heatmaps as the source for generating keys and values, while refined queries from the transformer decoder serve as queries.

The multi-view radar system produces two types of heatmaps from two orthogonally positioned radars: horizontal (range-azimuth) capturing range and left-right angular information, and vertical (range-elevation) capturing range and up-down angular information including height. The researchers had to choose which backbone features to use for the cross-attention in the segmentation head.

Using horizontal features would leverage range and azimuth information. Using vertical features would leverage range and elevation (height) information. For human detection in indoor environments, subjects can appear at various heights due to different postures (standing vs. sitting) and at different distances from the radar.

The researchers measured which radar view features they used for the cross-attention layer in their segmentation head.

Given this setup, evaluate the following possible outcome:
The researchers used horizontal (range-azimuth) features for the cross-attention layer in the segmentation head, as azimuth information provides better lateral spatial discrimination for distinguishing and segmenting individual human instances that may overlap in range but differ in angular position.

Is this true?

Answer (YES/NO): NO